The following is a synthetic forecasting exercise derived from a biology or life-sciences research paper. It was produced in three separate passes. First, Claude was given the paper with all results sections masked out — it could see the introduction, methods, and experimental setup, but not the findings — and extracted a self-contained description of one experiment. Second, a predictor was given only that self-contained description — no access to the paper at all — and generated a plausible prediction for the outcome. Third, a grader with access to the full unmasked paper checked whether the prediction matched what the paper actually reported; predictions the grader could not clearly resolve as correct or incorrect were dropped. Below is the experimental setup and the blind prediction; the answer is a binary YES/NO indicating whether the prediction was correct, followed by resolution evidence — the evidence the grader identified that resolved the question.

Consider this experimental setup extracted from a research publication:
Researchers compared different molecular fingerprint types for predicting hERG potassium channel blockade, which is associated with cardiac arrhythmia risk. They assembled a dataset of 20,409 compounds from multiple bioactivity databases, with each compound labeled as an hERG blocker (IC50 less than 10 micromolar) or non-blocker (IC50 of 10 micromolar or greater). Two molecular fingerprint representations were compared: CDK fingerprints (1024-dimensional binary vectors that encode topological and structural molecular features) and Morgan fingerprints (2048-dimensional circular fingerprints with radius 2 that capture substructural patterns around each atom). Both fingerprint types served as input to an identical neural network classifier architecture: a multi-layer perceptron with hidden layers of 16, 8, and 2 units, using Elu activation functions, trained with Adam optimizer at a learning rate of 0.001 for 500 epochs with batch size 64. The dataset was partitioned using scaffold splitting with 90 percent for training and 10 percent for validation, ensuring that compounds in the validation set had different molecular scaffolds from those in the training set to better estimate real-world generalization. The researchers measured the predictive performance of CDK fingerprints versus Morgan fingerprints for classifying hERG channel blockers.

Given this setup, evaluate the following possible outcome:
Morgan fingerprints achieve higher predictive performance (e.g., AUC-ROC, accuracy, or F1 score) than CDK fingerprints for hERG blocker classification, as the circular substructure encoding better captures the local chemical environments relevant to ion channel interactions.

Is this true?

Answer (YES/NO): YES